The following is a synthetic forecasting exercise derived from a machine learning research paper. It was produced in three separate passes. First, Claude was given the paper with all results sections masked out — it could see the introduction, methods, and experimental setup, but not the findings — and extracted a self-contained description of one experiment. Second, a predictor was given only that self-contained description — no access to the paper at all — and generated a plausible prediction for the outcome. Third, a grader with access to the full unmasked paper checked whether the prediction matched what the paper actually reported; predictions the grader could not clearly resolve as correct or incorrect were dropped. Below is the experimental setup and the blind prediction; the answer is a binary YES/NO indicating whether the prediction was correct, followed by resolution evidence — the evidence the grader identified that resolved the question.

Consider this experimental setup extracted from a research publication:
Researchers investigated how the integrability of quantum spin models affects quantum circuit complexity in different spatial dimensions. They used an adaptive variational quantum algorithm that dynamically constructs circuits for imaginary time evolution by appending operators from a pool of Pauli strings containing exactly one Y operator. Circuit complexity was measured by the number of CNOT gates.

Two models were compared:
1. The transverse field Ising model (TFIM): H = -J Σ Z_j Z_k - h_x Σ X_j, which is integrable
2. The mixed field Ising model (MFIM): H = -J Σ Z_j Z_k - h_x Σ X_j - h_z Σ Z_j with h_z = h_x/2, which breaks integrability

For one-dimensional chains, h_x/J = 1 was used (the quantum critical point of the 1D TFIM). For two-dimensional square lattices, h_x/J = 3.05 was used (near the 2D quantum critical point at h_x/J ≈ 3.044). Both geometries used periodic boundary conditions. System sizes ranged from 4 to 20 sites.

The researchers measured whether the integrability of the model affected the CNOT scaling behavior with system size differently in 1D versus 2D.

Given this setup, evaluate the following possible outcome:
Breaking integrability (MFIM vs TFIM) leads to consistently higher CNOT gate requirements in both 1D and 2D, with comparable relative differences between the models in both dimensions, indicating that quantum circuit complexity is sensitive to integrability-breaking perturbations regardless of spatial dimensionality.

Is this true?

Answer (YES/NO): NO